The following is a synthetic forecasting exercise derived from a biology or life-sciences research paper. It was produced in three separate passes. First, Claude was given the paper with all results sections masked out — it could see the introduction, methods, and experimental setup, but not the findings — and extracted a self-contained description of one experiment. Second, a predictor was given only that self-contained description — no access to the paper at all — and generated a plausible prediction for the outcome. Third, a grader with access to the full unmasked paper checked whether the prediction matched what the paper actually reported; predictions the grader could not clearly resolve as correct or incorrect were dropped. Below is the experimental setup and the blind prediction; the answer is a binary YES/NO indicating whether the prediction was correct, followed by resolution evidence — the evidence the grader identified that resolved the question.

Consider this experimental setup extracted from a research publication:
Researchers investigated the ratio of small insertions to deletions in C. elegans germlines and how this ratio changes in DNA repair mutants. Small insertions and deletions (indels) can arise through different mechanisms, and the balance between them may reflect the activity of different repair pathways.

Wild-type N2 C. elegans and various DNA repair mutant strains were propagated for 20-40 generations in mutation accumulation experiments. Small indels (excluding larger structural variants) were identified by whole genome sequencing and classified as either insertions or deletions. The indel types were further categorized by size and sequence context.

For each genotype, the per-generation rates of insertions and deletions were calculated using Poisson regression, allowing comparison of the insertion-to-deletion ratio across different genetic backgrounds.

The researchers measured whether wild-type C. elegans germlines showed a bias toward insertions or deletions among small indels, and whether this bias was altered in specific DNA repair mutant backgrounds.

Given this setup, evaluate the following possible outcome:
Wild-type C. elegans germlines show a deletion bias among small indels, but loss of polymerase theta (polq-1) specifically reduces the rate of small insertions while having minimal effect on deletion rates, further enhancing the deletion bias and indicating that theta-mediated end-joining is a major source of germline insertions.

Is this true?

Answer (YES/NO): NO